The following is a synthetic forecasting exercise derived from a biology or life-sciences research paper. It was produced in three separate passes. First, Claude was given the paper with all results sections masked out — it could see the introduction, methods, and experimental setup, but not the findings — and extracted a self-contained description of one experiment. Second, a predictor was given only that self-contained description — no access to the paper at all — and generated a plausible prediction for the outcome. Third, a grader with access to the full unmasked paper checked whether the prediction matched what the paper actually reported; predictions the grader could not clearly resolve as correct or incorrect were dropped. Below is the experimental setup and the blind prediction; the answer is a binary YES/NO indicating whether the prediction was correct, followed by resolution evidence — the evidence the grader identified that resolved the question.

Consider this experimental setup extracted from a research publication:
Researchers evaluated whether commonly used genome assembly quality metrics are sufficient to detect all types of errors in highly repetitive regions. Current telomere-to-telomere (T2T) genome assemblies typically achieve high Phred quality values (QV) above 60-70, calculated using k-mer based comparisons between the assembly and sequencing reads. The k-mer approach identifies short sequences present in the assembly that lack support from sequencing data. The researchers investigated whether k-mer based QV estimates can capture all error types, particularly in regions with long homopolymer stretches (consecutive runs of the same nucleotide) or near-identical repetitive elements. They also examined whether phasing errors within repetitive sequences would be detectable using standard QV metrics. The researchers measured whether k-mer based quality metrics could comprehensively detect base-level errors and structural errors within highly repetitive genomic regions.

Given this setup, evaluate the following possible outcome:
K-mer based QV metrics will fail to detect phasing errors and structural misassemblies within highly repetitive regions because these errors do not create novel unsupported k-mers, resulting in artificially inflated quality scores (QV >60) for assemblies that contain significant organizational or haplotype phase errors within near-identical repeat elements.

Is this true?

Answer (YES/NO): YES